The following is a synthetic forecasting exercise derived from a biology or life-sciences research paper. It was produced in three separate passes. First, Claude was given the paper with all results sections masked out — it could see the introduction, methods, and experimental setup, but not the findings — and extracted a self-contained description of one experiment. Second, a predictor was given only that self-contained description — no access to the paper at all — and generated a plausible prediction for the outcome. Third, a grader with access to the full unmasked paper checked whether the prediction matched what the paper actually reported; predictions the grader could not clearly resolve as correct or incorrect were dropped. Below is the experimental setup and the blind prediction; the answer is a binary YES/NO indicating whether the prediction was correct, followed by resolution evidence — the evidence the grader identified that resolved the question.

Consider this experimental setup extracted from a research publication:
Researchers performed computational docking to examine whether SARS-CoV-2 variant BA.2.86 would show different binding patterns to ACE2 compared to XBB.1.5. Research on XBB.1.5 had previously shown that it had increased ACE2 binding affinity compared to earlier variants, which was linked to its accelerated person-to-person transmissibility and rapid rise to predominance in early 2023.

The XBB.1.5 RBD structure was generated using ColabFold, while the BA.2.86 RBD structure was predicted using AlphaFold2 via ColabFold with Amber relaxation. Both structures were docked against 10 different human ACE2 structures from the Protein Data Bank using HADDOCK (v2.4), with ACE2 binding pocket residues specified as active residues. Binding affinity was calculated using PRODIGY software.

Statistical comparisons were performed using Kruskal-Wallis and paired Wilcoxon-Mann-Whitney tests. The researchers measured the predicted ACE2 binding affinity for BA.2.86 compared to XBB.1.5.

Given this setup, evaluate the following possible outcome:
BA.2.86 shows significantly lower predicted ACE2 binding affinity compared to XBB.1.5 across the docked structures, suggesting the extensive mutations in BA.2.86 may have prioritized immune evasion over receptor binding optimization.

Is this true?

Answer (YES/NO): NO